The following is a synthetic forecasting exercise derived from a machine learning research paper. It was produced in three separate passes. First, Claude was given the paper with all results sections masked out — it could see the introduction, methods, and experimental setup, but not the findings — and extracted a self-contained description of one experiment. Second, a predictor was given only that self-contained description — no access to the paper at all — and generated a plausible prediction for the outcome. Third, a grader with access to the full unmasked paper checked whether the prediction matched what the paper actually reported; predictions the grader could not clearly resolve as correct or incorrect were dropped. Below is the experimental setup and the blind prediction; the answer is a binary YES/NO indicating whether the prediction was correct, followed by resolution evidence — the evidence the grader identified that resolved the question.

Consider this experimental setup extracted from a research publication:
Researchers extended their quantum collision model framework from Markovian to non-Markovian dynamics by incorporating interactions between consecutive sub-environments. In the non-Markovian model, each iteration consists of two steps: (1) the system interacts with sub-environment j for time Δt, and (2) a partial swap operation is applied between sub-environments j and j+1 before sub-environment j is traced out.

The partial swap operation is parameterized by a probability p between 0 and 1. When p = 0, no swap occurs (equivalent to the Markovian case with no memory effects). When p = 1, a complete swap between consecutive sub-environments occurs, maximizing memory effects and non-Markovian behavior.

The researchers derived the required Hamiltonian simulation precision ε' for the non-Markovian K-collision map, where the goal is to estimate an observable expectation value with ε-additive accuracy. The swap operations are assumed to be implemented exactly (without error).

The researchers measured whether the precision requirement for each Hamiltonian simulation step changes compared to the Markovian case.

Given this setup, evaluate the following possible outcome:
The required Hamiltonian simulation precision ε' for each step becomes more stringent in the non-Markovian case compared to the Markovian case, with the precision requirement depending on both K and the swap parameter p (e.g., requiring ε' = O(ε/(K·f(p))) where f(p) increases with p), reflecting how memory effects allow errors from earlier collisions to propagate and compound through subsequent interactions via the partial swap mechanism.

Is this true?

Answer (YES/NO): NO